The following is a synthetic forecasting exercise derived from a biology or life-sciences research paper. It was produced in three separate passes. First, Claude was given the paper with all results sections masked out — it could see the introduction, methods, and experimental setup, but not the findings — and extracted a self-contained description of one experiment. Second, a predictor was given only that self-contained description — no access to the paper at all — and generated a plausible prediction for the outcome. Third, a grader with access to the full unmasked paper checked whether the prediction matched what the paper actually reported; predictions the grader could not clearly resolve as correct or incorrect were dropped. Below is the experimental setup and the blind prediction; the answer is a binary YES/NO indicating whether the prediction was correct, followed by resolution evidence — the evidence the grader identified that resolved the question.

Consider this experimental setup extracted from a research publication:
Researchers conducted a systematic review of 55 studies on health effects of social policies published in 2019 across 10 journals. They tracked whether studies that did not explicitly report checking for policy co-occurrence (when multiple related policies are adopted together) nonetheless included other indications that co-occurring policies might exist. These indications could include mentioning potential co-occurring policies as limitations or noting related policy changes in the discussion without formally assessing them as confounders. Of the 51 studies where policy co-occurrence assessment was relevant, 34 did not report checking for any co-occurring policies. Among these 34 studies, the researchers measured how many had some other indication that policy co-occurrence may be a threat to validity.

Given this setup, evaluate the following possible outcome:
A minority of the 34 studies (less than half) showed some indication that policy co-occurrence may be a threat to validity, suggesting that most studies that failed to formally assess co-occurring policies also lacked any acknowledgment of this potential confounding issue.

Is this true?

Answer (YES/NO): YES